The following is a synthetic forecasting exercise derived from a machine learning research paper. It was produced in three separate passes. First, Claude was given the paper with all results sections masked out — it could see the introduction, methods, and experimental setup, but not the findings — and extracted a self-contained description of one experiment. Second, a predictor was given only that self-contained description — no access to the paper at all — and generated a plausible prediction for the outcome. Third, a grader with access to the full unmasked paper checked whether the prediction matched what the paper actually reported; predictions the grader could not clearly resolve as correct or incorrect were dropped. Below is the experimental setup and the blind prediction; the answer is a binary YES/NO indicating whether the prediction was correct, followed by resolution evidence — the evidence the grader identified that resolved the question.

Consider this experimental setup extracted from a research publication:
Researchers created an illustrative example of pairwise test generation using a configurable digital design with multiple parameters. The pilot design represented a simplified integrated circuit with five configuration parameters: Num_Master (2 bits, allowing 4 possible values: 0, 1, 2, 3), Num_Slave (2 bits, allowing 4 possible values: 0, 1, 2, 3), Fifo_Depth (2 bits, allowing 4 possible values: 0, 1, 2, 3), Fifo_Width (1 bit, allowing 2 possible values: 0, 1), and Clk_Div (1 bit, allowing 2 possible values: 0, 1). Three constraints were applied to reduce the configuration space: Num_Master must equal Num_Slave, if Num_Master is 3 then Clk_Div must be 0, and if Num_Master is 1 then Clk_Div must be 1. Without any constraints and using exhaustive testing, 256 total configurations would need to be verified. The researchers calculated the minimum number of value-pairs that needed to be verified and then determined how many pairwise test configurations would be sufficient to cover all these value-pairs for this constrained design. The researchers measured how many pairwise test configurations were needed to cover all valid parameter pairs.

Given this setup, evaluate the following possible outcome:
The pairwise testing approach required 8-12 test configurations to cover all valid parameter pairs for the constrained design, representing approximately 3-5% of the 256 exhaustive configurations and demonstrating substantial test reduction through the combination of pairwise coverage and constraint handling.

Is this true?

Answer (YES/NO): NO